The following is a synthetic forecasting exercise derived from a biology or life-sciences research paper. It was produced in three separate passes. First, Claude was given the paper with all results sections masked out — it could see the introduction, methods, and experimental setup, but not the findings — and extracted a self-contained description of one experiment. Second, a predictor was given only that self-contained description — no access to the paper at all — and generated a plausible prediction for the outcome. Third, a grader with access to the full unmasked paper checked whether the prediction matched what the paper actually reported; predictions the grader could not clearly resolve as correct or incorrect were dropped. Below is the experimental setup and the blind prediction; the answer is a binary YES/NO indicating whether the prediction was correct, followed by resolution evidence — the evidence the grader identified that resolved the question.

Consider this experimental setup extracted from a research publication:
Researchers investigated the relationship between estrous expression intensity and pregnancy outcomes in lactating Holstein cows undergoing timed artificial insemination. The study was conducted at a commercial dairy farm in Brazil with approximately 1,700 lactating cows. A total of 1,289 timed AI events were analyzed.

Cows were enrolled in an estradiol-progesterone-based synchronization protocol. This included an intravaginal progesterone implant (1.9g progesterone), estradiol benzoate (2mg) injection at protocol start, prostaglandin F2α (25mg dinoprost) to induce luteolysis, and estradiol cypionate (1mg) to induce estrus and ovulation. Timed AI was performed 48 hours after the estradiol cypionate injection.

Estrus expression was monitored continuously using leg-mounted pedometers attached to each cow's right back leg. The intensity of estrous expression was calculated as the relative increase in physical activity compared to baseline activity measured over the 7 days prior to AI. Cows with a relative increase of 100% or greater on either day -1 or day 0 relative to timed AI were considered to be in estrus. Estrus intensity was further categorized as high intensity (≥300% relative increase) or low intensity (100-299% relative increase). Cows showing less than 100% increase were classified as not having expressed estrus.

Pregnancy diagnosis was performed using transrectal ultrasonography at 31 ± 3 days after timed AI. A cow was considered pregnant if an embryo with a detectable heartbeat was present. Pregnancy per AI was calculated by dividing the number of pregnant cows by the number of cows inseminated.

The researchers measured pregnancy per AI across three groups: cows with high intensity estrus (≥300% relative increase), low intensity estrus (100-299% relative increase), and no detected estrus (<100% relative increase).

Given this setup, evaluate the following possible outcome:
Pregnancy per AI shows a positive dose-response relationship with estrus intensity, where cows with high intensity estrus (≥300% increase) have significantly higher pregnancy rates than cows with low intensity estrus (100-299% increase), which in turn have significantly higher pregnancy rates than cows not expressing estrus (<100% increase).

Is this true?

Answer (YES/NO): YES